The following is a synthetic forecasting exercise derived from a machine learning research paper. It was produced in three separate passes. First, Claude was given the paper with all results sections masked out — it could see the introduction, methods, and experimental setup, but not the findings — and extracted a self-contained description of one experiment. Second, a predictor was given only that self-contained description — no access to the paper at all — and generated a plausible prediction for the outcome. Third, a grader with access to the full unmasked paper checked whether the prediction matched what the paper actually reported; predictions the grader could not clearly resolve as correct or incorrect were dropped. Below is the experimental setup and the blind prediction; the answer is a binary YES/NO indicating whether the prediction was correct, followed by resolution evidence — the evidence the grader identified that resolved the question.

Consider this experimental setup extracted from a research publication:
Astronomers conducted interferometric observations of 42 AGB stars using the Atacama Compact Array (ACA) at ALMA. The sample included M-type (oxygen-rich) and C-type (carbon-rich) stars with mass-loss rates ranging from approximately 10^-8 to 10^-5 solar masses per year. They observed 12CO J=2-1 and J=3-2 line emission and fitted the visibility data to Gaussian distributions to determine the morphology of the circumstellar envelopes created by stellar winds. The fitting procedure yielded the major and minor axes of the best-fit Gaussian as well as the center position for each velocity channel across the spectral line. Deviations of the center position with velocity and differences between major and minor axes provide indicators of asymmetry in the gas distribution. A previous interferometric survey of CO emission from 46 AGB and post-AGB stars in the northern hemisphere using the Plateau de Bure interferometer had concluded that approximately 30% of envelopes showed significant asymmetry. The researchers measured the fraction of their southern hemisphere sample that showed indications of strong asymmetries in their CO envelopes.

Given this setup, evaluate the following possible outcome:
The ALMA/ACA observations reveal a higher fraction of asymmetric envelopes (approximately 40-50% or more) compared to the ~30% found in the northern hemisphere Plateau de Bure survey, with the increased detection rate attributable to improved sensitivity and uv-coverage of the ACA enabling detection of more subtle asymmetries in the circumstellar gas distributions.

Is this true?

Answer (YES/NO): NO